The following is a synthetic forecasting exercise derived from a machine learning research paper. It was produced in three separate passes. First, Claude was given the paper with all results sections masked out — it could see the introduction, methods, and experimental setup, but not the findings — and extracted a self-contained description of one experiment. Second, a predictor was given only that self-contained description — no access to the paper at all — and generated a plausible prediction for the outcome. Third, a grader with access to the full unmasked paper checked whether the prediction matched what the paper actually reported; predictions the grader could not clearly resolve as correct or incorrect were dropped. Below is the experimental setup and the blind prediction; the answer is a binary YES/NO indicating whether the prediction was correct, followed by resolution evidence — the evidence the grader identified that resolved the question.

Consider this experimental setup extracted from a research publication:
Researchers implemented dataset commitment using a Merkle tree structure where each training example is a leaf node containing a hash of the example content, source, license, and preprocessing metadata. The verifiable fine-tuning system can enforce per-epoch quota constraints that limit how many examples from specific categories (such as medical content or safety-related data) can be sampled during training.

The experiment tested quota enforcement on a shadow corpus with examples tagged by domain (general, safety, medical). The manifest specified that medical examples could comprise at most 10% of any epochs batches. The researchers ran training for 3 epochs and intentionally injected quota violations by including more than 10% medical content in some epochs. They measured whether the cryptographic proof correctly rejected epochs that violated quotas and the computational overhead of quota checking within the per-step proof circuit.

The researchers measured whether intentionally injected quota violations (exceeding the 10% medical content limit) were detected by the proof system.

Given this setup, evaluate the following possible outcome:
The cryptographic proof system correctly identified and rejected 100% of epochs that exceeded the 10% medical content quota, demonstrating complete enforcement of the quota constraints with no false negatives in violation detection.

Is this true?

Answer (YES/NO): YES